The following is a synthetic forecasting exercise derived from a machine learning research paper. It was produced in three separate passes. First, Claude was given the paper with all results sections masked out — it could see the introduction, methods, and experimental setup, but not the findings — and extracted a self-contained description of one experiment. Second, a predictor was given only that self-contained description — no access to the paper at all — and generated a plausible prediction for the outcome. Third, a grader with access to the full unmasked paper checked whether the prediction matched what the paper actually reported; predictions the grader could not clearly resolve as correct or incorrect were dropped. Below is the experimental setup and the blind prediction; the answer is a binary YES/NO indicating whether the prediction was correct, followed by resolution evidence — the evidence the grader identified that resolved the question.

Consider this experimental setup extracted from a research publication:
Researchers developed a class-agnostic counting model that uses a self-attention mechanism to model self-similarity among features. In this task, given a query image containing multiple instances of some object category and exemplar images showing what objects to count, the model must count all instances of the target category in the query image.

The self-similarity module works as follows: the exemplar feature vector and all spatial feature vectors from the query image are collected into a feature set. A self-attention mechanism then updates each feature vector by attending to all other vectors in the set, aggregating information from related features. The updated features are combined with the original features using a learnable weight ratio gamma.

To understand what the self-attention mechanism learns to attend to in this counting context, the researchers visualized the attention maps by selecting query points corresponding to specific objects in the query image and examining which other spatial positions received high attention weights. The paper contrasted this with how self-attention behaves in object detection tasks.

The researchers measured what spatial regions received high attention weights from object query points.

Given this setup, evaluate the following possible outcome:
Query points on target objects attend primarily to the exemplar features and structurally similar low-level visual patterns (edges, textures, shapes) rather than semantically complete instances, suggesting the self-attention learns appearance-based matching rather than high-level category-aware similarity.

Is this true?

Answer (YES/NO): NO